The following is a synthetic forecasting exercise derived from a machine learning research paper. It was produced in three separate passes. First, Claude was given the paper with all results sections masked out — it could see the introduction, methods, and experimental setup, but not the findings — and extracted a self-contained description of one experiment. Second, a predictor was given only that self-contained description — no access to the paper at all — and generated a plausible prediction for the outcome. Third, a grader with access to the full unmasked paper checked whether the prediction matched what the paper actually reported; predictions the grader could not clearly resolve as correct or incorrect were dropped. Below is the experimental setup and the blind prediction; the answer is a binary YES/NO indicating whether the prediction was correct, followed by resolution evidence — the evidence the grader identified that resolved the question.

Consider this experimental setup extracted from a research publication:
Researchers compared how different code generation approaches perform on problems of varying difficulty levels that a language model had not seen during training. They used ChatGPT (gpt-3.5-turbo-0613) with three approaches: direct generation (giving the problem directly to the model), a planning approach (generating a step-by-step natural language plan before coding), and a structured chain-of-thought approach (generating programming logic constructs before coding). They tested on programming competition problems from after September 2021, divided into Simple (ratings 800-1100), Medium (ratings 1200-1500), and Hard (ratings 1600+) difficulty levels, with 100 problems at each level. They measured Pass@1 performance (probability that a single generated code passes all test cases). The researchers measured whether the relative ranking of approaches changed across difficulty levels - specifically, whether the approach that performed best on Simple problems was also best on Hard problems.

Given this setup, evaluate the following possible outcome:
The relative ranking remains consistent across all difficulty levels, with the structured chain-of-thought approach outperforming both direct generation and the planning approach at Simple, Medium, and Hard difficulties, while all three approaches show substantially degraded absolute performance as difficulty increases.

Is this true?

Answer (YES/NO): NO